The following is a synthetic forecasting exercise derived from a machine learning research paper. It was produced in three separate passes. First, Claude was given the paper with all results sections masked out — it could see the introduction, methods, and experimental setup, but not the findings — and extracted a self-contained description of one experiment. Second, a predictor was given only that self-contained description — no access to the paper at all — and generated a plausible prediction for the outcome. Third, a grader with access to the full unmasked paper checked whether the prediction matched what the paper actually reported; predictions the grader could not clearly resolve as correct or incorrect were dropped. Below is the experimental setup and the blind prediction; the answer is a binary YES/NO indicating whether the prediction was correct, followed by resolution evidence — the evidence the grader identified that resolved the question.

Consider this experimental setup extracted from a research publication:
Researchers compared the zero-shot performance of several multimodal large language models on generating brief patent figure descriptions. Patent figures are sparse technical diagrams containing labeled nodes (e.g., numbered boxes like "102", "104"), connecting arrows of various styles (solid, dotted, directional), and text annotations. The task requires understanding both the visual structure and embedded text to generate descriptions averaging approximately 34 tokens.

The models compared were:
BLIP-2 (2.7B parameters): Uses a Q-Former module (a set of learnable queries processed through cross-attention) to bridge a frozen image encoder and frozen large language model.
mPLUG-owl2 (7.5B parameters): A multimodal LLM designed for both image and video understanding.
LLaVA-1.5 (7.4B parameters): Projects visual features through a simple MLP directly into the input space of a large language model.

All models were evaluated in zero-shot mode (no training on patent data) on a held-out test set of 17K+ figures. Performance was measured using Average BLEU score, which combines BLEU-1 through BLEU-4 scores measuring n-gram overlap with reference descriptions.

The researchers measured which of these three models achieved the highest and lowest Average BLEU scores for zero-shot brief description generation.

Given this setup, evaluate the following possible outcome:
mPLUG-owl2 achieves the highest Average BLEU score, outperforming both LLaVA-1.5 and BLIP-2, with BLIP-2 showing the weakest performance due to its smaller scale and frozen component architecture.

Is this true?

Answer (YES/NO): NO